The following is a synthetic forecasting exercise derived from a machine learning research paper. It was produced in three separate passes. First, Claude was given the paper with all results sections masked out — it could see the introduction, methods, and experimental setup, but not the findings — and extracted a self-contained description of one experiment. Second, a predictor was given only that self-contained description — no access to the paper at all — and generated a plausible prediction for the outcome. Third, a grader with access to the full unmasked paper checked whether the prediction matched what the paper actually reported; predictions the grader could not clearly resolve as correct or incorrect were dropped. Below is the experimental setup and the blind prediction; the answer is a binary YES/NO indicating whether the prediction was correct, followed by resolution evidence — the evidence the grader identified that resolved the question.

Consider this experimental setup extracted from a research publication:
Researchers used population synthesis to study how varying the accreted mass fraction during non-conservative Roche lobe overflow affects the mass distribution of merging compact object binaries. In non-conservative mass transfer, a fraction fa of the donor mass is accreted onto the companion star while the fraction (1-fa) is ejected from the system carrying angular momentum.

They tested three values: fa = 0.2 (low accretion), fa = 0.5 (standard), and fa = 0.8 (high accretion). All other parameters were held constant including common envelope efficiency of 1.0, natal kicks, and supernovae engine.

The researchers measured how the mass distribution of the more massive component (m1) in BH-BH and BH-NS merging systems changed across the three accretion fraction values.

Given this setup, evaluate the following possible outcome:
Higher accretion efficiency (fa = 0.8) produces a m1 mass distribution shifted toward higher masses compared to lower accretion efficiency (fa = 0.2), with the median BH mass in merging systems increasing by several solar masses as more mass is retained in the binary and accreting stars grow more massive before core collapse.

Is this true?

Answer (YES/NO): NO